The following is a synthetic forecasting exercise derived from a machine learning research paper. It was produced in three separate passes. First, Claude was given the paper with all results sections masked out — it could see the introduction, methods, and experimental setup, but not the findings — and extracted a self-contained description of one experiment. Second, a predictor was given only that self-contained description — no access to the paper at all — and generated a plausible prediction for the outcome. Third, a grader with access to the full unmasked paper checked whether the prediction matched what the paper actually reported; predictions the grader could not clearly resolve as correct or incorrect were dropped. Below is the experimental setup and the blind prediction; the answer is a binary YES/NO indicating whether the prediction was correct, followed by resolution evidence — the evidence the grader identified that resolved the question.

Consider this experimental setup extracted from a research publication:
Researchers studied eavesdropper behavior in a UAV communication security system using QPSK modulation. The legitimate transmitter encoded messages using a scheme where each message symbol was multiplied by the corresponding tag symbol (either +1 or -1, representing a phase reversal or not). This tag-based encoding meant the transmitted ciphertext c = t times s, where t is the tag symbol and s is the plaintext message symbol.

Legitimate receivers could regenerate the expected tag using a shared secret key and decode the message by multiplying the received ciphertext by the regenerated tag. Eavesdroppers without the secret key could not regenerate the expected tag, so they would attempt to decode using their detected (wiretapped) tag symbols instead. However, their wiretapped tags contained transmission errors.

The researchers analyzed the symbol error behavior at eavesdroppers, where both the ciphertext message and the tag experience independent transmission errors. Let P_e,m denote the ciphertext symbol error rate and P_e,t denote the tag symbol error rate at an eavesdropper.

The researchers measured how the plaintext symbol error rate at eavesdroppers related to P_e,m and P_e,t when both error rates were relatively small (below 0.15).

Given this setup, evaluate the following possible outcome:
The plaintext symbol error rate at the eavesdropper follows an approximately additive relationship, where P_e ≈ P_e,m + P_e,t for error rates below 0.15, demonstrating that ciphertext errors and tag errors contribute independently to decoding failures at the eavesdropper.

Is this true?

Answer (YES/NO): NO